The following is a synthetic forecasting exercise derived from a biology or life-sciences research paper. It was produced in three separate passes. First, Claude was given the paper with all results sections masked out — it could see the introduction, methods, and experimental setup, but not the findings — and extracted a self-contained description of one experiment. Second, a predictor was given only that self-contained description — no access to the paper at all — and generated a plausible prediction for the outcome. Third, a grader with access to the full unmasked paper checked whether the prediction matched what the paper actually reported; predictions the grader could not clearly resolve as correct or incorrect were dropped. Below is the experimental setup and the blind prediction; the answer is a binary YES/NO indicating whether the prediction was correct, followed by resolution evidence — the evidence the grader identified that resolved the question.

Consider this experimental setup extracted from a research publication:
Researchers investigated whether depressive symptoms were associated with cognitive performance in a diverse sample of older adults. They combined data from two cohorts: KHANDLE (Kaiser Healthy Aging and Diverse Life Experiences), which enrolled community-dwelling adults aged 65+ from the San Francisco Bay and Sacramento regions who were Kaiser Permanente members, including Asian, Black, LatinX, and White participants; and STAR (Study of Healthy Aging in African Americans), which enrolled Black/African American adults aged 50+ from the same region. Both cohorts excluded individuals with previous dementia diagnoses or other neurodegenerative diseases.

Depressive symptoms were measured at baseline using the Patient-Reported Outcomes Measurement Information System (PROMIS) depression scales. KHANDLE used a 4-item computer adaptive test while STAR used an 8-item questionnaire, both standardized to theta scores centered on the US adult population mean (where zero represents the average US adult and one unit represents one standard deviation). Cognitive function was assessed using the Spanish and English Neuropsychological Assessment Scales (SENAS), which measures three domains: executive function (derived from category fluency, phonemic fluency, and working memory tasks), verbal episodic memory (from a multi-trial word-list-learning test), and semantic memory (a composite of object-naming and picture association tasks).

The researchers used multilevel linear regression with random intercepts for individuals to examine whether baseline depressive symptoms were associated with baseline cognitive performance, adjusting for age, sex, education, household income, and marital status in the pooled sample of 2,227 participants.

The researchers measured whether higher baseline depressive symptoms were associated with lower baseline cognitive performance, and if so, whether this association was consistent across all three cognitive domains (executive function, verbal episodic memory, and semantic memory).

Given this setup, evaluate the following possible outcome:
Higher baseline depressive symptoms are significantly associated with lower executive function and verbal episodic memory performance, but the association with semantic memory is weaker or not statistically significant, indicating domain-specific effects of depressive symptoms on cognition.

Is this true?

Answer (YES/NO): YES